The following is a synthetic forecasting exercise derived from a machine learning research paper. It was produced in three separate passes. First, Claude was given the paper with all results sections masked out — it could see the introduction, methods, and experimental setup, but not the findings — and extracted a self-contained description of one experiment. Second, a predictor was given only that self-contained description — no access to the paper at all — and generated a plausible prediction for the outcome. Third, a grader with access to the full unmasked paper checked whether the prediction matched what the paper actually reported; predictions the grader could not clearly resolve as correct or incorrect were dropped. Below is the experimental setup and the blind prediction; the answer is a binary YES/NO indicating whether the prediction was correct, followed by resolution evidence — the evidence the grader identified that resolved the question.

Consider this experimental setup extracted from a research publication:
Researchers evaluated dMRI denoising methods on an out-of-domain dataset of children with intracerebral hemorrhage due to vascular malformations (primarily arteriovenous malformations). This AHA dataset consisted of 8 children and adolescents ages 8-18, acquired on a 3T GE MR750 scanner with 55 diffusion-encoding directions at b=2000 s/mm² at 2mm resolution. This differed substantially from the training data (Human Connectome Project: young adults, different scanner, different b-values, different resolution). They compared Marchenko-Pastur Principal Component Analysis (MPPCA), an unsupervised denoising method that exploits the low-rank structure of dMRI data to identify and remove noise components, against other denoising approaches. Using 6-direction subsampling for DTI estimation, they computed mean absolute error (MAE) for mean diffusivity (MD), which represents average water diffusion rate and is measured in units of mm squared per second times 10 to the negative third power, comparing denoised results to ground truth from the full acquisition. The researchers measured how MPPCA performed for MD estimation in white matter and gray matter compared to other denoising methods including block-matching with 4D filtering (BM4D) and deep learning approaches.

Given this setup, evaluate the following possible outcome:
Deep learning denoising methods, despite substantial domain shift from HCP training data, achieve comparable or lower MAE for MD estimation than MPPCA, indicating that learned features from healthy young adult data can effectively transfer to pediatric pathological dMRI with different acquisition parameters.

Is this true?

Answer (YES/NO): NO